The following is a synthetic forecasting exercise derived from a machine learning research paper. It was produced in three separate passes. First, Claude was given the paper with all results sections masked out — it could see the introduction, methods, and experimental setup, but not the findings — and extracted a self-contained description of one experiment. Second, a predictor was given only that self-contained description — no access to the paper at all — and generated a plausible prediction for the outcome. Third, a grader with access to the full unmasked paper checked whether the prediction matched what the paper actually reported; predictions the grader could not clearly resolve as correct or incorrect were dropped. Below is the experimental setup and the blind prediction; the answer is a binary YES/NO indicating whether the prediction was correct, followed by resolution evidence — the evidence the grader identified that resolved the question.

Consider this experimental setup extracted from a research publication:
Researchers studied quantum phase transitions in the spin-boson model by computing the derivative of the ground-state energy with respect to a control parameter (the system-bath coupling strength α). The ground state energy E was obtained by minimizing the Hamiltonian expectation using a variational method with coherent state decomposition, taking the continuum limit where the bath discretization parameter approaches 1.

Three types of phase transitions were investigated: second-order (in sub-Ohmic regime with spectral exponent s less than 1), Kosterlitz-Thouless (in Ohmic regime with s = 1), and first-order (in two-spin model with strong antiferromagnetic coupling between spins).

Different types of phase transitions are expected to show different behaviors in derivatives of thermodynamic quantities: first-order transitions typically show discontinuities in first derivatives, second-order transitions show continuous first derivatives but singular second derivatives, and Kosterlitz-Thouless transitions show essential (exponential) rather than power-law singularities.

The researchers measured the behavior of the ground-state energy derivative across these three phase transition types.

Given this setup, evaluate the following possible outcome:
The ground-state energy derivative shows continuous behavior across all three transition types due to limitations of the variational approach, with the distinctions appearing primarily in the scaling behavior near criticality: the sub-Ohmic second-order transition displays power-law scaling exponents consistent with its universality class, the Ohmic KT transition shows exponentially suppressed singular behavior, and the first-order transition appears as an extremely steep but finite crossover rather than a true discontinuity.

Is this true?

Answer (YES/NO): NO